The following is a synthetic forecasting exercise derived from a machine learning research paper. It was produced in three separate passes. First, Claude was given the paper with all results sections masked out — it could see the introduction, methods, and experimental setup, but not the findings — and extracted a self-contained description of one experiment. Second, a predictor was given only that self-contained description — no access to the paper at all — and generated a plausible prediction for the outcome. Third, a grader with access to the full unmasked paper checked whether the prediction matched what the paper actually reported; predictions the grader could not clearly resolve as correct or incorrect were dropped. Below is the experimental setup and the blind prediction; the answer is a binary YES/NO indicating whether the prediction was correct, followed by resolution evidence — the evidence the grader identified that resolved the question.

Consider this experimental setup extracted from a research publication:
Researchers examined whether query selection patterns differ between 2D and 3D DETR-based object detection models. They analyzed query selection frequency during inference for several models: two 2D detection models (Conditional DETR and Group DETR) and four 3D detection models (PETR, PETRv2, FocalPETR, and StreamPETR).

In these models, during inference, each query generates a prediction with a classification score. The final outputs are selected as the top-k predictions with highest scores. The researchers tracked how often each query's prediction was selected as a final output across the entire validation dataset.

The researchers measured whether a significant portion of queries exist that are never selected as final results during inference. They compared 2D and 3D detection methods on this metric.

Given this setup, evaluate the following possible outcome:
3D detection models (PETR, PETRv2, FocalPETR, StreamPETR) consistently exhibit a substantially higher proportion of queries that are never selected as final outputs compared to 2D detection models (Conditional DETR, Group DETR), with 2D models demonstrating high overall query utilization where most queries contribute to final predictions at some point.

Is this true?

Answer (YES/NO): NO